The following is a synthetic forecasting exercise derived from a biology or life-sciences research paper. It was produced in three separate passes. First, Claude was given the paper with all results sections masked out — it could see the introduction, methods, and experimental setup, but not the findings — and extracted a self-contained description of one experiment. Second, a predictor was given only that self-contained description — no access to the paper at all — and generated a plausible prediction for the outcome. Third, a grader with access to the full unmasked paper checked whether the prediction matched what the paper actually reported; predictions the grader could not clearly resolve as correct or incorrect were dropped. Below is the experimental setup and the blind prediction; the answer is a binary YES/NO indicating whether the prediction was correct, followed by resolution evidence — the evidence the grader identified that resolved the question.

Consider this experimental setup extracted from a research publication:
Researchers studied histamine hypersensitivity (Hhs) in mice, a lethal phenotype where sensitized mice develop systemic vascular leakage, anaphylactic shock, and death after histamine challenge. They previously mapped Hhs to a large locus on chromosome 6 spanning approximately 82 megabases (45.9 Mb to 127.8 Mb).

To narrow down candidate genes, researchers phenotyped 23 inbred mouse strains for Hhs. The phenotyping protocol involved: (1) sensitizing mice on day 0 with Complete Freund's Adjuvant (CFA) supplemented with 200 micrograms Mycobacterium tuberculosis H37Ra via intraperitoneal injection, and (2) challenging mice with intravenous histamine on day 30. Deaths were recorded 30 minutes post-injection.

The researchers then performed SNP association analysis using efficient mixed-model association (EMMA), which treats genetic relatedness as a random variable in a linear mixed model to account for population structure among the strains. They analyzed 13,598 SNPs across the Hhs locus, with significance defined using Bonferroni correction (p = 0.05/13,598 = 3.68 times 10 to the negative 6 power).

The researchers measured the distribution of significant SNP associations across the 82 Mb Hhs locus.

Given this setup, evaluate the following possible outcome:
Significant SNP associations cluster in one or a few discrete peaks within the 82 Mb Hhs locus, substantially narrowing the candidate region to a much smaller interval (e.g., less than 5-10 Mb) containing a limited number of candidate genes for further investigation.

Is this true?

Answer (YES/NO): NO